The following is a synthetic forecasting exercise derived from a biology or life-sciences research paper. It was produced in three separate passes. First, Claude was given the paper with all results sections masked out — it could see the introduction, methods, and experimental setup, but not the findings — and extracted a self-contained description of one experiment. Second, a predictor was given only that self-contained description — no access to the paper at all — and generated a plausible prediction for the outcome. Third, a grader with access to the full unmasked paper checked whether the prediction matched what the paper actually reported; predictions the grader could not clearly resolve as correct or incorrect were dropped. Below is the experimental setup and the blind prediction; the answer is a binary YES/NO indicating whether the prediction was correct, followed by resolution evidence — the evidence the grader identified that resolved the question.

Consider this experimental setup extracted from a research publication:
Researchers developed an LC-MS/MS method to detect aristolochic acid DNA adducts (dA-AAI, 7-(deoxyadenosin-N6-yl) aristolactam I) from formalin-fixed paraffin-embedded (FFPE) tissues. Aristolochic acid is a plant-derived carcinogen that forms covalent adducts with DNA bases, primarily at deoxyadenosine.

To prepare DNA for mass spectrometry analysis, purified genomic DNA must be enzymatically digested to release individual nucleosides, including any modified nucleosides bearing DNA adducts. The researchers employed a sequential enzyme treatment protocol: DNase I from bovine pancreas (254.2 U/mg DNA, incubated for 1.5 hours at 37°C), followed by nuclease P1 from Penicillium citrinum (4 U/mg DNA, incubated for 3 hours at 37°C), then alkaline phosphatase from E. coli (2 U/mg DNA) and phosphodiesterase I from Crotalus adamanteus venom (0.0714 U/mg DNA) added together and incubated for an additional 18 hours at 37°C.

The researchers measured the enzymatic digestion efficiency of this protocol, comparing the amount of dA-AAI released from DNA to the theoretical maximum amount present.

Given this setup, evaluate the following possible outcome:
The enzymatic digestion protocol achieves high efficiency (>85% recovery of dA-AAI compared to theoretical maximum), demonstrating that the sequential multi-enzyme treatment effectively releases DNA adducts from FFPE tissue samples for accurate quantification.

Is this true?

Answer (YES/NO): NO